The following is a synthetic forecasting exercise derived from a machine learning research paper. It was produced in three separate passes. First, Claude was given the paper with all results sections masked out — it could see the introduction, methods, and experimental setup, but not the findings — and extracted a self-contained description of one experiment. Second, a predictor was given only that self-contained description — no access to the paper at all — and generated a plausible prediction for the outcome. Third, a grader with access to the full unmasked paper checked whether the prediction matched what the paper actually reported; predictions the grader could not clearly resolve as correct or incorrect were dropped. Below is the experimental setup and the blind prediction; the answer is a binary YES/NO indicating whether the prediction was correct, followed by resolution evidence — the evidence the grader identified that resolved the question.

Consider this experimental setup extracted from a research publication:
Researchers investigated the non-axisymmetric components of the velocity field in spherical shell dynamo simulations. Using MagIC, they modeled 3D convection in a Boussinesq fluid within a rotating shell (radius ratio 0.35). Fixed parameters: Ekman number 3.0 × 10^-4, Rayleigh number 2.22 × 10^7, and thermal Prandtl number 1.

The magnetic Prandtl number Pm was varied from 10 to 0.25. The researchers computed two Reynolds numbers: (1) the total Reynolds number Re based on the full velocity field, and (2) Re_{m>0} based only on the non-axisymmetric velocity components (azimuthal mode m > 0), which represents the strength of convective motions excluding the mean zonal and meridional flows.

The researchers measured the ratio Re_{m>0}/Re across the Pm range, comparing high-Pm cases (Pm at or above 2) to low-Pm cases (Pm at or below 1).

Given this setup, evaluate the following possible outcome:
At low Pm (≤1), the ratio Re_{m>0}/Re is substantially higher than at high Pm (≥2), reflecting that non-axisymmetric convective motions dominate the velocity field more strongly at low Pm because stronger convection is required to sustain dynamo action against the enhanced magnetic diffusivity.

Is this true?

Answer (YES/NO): NO